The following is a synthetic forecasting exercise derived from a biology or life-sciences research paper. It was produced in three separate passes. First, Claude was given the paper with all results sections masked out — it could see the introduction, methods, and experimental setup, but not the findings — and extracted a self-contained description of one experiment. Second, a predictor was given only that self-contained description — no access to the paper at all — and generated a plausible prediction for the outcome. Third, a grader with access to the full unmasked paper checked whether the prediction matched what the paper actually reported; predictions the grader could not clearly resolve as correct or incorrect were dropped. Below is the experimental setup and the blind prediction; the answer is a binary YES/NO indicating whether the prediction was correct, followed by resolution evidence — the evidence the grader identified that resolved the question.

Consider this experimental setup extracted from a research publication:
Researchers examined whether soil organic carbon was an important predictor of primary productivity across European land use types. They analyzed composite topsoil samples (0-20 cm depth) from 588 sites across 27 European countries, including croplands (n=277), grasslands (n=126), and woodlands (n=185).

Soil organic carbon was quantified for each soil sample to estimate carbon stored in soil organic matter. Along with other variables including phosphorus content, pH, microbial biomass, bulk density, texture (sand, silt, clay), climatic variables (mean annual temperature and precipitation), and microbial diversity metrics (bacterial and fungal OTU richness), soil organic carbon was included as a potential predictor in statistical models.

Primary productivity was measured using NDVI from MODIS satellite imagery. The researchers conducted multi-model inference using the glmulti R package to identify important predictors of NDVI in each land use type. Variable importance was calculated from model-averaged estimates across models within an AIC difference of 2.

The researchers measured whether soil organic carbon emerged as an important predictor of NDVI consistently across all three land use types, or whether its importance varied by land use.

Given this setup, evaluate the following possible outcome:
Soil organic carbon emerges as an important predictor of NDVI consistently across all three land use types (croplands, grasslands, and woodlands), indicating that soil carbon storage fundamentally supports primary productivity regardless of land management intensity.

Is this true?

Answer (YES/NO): NO